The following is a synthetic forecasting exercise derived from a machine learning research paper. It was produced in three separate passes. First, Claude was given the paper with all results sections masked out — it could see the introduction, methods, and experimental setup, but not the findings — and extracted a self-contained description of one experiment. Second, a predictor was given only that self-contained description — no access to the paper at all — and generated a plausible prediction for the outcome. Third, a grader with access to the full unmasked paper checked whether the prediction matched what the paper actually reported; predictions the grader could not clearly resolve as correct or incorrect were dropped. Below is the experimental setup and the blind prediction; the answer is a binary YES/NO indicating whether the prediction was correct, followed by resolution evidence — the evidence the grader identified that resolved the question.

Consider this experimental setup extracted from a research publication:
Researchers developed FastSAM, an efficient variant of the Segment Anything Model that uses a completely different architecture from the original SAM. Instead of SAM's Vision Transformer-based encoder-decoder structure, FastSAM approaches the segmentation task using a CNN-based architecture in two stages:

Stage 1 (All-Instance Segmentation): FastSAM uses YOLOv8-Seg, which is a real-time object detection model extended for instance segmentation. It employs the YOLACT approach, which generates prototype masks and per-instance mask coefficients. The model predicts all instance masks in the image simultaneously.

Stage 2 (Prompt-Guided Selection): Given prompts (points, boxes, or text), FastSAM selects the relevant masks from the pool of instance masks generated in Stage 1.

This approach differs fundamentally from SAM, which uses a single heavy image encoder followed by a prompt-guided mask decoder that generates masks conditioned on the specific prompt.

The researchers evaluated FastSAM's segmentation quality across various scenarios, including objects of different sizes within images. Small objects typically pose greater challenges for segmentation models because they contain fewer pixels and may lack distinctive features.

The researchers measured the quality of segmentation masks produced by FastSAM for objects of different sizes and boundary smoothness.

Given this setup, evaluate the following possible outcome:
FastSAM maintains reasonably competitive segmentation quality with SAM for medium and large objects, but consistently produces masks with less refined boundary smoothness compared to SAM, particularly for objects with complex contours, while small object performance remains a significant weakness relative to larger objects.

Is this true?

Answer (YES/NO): NO